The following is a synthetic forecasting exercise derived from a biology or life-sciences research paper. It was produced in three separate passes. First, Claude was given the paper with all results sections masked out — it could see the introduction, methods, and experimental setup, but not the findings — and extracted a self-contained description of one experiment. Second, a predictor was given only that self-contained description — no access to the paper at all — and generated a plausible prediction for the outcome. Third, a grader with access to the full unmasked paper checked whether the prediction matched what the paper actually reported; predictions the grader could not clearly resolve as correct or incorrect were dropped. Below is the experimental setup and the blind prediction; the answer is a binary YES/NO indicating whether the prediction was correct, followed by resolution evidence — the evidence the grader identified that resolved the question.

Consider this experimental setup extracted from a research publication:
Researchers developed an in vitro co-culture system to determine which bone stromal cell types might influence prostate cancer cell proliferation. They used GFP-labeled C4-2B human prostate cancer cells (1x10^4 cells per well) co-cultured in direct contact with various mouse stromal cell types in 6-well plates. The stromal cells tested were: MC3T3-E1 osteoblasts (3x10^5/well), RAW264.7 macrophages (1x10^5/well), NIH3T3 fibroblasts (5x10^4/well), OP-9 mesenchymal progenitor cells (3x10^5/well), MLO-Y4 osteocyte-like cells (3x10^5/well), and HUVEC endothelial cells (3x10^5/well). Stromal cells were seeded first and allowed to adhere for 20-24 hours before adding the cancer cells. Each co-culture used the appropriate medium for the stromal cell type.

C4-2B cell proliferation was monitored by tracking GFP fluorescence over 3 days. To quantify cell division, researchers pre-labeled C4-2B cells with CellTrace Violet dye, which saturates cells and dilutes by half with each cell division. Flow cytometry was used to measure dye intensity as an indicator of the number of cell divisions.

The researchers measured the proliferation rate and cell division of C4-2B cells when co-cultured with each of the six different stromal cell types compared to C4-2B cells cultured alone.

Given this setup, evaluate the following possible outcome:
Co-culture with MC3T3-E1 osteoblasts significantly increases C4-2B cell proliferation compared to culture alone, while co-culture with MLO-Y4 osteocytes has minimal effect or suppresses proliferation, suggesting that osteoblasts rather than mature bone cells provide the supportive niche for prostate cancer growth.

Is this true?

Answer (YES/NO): NO